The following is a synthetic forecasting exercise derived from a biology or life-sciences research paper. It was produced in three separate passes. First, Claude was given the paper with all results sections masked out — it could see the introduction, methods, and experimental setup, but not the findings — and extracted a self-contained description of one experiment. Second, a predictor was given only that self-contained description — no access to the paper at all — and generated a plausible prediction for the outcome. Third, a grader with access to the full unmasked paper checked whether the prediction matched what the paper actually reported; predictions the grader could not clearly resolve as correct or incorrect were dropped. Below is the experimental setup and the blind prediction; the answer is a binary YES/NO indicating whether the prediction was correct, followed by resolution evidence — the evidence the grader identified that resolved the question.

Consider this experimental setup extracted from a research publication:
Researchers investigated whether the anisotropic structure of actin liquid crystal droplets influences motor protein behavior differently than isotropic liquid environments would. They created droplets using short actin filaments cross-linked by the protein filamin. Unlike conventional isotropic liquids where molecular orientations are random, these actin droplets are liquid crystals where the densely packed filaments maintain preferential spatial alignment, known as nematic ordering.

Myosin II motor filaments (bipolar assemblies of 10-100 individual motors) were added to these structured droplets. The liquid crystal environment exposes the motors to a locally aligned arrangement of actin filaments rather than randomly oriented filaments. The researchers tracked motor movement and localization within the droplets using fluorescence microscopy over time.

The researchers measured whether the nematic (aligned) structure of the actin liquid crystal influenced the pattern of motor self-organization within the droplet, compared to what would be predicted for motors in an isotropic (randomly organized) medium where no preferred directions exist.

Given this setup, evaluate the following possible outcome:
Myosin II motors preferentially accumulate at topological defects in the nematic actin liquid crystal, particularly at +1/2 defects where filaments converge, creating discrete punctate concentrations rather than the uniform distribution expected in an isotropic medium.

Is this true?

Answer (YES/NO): NO